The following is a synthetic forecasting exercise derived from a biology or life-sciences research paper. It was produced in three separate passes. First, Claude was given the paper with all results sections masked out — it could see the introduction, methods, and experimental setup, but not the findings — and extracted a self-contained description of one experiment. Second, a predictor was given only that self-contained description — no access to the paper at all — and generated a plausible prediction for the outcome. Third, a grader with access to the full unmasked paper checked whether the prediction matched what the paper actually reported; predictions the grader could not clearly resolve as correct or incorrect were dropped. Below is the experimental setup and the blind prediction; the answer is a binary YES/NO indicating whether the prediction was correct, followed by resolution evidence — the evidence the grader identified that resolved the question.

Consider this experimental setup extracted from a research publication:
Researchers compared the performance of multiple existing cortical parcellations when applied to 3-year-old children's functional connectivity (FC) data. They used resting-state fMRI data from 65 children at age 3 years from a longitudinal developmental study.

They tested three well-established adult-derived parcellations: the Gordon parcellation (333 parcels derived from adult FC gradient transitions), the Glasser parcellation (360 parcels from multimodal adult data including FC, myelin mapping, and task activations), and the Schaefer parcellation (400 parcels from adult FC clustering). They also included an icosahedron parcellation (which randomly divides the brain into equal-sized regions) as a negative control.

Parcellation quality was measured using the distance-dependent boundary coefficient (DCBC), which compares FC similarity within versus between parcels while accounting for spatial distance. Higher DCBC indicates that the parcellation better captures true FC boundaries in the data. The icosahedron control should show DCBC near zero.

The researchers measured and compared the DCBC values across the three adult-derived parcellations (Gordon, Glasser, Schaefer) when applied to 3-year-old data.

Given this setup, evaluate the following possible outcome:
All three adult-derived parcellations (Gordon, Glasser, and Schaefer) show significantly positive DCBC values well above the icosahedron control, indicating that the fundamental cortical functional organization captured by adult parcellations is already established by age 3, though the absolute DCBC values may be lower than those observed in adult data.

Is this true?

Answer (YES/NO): YES